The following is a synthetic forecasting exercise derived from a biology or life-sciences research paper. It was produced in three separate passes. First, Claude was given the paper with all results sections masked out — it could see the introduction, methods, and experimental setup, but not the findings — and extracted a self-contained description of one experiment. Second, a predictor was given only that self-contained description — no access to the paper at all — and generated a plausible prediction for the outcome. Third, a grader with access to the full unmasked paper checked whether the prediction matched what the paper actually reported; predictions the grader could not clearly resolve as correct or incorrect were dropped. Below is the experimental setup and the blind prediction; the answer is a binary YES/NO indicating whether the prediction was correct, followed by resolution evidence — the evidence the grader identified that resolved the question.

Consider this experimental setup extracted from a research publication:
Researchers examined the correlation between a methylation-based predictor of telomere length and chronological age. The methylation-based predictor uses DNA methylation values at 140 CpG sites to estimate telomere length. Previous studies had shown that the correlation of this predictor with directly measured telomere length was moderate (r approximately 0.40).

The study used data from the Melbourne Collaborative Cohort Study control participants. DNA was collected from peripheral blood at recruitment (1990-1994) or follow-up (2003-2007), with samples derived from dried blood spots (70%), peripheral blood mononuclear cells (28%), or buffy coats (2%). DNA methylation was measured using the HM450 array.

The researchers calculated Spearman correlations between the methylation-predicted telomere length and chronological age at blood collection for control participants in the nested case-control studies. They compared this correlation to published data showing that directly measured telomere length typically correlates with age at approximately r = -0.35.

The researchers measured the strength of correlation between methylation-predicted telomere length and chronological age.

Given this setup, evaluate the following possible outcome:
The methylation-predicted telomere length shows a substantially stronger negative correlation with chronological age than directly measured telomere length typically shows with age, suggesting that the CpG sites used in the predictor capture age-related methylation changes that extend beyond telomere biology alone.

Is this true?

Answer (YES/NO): YES